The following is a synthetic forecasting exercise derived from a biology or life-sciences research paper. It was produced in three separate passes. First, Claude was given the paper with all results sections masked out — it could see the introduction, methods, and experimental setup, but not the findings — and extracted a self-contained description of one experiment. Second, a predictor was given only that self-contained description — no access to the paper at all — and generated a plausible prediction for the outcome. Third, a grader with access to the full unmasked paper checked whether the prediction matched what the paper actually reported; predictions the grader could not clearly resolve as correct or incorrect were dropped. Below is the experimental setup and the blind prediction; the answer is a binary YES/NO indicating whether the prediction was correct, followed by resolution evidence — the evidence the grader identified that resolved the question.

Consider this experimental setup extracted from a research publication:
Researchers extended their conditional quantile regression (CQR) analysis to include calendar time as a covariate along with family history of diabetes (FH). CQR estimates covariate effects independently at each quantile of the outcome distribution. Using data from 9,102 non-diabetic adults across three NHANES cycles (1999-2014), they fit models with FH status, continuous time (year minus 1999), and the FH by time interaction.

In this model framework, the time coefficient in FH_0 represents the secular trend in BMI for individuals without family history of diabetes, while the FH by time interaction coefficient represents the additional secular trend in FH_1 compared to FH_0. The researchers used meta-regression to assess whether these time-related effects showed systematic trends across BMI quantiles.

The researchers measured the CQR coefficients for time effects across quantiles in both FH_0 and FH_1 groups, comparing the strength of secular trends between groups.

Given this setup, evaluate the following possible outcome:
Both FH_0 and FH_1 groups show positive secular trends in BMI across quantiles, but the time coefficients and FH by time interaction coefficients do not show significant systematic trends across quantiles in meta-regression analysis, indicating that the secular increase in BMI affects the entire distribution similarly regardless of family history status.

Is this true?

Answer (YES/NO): NO